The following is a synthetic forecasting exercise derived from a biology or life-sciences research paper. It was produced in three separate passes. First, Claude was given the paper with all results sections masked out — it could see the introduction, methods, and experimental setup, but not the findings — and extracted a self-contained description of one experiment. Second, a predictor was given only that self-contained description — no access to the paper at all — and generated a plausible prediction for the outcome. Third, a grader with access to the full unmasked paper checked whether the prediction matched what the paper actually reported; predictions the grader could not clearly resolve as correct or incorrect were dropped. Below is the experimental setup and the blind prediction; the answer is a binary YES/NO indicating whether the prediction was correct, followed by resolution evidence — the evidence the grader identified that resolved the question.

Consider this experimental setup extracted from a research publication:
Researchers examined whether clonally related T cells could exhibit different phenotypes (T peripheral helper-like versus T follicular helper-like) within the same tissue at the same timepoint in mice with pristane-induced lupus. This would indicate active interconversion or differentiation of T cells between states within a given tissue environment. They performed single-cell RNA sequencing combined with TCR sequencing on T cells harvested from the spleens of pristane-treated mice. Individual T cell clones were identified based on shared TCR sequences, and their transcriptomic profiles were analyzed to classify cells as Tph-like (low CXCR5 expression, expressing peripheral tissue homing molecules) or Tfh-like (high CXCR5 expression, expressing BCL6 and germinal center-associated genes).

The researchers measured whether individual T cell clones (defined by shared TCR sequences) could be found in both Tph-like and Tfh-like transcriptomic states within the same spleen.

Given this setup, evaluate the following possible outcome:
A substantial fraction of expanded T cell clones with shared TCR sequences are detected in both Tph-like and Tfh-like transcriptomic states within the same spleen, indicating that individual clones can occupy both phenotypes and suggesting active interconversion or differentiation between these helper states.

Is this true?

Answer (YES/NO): YES